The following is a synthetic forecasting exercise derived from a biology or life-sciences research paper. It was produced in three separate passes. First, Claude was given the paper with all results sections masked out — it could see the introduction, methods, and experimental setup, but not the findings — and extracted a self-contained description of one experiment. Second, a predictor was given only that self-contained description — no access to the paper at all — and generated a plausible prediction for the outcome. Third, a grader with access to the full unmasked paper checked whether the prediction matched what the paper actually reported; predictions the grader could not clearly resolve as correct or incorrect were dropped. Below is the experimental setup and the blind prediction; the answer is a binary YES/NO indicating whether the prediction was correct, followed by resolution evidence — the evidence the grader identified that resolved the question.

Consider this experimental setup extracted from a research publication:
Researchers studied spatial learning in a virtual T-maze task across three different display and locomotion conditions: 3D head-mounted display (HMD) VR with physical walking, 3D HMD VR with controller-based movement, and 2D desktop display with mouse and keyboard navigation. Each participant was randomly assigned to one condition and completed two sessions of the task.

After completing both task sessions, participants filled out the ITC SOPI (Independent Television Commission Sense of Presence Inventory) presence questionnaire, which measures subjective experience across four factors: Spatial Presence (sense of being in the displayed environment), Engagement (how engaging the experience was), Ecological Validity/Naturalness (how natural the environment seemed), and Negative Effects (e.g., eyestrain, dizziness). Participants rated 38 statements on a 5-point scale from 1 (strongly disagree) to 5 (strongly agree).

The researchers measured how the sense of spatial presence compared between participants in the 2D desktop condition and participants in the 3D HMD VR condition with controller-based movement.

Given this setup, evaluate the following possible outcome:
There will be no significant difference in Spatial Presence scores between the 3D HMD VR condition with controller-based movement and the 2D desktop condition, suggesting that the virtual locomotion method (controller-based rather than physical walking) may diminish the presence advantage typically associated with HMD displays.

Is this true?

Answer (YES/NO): NO